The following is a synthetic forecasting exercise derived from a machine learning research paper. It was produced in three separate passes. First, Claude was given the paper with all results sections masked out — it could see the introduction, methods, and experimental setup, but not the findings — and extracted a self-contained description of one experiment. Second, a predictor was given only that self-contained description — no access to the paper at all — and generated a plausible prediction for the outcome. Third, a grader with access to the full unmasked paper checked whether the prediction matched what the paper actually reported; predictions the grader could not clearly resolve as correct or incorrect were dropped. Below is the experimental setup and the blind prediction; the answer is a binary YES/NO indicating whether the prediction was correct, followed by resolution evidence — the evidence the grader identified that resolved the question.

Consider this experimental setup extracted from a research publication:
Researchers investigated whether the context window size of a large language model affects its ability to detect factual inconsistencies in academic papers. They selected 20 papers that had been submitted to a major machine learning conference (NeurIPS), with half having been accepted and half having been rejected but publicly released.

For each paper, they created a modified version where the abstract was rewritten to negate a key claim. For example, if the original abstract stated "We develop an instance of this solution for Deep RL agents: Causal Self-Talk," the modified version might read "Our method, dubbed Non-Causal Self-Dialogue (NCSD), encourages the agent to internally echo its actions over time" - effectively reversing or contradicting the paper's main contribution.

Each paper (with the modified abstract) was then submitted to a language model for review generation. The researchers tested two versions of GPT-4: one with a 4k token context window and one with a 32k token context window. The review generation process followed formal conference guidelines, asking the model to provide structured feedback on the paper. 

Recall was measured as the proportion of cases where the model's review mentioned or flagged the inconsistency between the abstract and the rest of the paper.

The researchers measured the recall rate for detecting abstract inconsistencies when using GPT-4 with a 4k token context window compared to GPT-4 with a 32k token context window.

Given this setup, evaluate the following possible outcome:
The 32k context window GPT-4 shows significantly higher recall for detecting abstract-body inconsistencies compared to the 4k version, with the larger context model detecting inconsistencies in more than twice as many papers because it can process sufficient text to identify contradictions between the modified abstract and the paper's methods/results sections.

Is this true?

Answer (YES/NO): NO